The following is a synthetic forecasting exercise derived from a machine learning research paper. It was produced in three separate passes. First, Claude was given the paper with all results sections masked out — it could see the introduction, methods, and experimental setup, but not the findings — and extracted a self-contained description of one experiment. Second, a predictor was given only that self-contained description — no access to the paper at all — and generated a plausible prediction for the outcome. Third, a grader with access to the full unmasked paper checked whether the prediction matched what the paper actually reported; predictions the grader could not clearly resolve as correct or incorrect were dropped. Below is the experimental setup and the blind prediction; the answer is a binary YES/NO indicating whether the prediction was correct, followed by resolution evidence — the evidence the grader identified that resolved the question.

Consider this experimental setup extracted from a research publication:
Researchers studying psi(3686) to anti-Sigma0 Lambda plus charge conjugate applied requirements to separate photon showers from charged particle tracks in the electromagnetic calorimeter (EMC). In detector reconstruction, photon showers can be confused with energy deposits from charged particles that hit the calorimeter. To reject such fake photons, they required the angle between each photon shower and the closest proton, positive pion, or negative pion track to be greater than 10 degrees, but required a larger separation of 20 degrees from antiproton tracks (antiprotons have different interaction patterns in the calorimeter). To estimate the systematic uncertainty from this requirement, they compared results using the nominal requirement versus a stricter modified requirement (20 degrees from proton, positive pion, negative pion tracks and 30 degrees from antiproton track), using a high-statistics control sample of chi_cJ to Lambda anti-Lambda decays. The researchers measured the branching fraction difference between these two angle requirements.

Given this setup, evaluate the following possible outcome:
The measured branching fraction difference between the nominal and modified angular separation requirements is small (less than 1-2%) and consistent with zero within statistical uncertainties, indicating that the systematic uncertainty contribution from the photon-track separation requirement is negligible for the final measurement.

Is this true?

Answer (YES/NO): NO